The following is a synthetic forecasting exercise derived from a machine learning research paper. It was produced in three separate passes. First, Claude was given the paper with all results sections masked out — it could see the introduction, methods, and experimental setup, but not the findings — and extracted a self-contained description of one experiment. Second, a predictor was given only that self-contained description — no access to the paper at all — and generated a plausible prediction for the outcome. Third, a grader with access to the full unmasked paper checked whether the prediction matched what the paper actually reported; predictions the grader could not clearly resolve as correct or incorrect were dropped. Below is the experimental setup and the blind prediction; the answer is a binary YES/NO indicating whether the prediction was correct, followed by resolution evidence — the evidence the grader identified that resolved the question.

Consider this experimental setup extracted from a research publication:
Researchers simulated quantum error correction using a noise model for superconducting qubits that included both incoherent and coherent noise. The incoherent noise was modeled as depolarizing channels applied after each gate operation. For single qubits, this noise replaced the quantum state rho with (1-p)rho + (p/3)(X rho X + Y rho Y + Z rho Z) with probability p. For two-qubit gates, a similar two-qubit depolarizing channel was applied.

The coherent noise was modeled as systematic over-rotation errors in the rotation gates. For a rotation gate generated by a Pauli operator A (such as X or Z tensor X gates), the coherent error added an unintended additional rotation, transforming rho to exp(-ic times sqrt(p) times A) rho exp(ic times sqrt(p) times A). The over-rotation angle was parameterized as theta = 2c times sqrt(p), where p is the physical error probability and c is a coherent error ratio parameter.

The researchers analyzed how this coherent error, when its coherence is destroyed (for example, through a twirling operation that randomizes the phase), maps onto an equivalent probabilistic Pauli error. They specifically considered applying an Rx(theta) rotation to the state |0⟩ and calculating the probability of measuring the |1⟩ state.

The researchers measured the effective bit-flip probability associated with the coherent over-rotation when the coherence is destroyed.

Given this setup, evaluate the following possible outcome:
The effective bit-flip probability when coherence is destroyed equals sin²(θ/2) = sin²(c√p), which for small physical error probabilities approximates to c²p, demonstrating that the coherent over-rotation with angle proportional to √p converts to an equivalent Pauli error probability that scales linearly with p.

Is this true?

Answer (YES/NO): YES